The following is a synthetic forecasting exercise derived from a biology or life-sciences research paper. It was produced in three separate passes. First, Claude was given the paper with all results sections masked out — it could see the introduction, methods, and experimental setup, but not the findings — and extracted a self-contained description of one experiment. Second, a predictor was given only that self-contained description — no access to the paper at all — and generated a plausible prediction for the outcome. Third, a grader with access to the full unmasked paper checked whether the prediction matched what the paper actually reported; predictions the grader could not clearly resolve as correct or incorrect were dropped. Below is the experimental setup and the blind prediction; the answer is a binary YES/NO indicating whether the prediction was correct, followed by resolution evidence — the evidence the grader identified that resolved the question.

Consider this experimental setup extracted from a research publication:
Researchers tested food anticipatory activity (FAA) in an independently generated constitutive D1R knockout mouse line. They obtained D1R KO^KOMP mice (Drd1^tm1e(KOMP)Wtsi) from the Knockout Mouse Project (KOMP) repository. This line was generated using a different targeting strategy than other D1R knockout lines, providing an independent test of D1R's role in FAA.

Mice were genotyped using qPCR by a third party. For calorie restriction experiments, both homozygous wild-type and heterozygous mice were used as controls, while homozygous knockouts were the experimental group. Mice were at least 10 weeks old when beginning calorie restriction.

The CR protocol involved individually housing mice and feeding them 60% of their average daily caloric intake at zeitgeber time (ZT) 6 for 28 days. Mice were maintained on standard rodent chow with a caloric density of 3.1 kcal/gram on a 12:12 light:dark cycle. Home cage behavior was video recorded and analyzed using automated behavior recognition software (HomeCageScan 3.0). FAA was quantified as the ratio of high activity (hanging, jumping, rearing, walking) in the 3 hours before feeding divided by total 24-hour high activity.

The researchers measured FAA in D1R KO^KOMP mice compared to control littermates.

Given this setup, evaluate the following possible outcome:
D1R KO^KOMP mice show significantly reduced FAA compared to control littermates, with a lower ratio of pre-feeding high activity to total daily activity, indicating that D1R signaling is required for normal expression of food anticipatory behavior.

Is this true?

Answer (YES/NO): NO